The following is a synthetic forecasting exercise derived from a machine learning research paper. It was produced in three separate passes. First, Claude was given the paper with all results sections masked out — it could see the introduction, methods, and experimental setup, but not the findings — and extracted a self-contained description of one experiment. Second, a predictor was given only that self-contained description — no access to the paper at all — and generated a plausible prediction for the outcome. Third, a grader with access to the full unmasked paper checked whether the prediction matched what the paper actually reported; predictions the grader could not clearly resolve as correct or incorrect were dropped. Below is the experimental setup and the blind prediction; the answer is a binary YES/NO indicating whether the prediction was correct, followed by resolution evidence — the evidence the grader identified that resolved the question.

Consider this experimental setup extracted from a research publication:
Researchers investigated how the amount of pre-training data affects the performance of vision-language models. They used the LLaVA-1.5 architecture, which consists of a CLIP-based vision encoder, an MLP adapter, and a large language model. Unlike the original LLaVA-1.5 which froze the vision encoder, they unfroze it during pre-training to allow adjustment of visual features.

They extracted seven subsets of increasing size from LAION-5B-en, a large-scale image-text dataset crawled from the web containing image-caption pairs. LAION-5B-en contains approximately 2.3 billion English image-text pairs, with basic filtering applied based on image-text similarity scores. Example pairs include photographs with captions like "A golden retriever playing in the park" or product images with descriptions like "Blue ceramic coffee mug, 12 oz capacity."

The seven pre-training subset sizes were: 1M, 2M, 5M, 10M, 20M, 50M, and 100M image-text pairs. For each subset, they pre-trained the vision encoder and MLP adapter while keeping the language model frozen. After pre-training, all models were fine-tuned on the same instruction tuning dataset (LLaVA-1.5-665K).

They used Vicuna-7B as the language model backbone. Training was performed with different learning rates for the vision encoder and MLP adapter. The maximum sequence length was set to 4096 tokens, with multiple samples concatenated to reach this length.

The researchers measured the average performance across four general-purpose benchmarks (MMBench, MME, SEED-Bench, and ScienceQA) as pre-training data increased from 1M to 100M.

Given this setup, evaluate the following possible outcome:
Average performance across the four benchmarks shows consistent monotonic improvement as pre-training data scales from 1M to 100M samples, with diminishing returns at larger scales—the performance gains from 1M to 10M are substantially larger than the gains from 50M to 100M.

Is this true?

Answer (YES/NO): NO